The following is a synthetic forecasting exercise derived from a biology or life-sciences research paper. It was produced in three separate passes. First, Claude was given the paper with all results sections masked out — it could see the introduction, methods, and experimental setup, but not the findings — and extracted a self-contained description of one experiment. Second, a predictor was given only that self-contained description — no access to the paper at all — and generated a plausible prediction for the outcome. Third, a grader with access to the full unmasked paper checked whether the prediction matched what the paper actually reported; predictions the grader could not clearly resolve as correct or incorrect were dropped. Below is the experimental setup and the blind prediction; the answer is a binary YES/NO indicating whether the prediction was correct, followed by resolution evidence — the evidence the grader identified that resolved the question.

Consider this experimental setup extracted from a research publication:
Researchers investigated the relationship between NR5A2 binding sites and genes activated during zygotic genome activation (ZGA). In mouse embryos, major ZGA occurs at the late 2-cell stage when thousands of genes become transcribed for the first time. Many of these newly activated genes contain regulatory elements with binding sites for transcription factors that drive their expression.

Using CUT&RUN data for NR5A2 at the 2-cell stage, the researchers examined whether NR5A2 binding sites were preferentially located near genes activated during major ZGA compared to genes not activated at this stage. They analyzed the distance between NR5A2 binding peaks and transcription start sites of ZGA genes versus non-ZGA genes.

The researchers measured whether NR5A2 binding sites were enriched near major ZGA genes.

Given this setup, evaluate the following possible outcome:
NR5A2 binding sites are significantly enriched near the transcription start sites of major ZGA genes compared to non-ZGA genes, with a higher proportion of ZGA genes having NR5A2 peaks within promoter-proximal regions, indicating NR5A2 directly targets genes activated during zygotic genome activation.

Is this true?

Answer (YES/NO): NO